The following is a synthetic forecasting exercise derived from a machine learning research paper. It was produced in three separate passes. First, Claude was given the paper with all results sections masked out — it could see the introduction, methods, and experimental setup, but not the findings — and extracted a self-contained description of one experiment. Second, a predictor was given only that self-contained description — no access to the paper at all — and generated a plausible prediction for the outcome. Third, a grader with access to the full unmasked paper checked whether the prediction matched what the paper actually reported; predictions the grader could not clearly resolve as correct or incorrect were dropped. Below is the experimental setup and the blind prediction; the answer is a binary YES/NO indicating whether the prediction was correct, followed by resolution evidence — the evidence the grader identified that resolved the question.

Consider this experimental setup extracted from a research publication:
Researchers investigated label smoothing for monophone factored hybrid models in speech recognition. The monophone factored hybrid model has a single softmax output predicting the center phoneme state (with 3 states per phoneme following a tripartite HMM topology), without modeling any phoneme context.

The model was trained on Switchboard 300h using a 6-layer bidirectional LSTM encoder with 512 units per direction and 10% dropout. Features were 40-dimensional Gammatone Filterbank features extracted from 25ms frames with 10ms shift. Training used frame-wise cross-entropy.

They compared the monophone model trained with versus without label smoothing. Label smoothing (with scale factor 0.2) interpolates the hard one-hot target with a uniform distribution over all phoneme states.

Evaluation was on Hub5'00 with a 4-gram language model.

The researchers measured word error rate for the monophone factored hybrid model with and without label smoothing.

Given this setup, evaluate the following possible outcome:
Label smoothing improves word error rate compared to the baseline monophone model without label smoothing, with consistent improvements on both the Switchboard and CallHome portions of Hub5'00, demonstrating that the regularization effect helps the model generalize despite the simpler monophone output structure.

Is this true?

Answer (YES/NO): NO